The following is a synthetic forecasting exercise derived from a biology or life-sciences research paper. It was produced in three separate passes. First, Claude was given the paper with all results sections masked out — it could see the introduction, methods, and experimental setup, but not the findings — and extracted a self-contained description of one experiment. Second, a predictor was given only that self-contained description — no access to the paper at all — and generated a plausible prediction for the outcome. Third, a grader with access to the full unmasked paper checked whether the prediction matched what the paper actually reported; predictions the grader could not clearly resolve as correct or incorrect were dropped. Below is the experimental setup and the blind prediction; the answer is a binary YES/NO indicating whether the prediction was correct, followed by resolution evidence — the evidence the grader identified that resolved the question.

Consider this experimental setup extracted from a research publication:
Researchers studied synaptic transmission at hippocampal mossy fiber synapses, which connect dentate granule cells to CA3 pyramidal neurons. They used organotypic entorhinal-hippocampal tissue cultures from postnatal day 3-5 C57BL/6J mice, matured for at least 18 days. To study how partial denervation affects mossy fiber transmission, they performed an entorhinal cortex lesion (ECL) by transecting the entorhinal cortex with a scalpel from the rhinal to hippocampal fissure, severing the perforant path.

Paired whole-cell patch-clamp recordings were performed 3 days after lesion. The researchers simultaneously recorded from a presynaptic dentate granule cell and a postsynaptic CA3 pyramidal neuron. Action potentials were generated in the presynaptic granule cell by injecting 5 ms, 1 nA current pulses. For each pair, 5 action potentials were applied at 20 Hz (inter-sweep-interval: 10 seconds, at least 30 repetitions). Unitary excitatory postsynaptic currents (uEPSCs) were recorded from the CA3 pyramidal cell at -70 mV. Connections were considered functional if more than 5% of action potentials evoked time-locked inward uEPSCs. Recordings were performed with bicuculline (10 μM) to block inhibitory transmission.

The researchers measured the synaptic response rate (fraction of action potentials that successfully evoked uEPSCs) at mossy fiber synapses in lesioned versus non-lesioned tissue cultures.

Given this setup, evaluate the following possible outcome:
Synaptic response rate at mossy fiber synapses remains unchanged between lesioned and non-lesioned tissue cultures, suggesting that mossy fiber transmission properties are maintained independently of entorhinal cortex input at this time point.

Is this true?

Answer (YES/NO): NO